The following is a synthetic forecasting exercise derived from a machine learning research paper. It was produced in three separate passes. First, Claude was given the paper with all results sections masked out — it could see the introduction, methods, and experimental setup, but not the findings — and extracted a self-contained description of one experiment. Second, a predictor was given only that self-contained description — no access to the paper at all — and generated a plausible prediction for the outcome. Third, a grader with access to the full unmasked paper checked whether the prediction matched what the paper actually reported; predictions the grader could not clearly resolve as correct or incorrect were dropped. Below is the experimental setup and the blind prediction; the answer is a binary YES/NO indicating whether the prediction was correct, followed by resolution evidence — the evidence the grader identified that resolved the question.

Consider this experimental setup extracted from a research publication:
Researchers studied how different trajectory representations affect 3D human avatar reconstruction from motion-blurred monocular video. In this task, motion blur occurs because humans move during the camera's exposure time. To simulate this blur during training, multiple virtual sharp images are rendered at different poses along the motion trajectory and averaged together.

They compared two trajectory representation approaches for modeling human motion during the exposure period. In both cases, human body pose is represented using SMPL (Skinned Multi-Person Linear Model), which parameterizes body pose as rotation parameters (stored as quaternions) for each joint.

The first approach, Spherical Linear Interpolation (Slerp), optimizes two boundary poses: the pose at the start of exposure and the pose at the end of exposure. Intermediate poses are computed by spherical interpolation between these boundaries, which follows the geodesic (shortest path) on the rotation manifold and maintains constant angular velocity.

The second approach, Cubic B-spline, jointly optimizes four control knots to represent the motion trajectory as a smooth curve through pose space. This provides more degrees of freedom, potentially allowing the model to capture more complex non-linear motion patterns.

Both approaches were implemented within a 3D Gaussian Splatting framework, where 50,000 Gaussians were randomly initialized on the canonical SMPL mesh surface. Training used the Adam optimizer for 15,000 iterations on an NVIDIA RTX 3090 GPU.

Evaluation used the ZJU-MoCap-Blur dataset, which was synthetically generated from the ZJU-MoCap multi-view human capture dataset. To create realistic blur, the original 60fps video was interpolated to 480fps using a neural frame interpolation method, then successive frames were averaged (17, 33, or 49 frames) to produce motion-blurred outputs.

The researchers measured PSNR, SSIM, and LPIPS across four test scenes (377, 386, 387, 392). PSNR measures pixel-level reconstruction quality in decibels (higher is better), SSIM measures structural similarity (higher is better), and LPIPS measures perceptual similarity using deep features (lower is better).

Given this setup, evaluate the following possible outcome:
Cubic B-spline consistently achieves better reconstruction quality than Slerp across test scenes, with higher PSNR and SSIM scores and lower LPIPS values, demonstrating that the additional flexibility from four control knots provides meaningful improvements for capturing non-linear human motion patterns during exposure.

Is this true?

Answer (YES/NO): NO